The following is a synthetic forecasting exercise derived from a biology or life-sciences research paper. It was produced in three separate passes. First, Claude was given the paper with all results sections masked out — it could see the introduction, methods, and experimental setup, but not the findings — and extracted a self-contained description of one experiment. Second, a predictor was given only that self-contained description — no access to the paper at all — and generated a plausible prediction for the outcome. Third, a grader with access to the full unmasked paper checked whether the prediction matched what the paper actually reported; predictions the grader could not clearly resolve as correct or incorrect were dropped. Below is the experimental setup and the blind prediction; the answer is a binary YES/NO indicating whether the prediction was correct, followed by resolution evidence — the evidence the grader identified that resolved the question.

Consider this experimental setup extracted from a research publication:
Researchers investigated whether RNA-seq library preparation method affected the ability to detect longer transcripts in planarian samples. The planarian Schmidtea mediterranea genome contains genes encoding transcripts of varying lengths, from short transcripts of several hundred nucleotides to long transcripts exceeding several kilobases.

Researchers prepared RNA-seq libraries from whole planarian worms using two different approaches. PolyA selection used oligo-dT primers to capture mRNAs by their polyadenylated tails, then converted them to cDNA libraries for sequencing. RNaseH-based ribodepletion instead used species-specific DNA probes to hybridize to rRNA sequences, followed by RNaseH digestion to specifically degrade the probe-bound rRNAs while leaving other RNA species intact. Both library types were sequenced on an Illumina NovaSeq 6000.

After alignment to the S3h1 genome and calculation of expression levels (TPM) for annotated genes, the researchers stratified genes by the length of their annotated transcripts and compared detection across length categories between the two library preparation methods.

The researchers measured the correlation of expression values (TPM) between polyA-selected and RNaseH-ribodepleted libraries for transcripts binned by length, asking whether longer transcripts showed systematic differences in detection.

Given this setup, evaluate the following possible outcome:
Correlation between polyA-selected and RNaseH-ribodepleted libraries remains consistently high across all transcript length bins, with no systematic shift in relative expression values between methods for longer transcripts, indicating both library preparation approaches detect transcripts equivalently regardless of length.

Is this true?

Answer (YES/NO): NO